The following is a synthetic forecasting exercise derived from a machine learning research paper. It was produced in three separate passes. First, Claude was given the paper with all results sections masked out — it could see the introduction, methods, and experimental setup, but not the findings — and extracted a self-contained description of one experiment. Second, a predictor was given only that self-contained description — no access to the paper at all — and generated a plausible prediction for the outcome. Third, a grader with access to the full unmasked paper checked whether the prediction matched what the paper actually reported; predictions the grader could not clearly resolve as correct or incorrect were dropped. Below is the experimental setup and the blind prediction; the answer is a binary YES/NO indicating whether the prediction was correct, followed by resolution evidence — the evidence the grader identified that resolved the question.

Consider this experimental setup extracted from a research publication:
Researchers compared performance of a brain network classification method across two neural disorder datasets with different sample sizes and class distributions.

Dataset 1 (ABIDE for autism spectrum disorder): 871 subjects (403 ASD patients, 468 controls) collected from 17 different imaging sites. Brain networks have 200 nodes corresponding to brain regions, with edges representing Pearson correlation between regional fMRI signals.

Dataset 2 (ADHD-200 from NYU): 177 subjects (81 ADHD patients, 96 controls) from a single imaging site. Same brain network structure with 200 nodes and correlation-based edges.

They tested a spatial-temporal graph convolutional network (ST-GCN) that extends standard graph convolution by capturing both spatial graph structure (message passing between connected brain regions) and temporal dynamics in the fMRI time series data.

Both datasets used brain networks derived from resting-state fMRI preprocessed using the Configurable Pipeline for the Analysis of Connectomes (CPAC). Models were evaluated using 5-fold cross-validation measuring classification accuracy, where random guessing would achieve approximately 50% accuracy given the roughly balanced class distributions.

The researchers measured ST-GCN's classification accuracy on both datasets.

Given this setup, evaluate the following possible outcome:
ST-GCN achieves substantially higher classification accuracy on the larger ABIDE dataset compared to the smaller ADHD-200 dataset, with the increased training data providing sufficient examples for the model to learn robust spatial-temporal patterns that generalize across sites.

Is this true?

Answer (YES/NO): NO